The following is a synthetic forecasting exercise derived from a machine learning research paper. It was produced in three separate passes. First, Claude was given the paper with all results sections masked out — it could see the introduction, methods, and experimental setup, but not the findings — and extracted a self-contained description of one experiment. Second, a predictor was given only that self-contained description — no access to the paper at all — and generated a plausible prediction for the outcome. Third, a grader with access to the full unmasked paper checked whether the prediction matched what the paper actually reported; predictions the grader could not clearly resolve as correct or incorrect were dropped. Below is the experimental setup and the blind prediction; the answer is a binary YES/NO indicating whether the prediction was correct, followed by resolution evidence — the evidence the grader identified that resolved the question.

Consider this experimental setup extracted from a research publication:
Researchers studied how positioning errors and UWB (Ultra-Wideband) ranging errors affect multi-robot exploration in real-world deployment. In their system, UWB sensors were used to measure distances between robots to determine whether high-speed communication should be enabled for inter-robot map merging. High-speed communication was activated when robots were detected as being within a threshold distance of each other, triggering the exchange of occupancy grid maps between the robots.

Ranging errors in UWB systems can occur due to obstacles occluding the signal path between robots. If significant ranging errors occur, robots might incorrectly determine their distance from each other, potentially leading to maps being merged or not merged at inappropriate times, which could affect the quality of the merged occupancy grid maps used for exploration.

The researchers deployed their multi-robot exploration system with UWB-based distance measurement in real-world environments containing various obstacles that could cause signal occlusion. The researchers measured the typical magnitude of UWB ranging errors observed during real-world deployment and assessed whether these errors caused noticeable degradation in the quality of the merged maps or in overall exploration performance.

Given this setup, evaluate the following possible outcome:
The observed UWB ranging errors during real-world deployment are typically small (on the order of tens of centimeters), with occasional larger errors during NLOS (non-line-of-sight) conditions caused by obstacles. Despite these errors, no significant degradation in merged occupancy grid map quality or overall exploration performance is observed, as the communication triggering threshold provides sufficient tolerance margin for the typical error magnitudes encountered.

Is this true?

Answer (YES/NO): YES